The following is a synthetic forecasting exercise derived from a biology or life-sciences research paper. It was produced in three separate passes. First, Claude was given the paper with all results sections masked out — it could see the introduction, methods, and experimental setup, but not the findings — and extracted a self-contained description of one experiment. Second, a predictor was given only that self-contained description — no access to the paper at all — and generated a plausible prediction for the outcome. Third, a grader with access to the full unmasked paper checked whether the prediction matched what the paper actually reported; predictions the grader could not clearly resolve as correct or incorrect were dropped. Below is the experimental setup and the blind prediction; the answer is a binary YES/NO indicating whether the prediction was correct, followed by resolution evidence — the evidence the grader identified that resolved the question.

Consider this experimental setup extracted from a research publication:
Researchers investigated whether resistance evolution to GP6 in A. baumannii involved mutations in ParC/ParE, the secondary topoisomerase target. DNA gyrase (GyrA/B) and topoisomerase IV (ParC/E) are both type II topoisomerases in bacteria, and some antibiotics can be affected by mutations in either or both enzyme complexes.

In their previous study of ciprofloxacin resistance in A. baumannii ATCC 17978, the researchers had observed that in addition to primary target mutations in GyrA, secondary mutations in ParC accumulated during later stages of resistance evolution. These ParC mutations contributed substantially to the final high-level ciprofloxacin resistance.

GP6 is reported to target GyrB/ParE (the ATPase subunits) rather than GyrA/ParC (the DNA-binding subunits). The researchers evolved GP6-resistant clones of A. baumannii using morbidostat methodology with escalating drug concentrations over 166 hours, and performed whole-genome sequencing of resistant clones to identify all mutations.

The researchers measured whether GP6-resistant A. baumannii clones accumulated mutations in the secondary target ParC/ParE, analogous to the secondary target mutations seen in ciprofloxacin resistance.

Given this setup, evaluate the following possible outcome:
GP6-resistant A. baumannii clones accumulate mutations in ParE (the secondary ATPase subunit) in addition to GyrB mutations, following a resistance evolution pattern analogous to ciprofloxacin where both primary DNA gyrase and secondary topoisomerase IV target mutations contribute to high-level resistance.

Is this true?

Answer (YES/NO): NO